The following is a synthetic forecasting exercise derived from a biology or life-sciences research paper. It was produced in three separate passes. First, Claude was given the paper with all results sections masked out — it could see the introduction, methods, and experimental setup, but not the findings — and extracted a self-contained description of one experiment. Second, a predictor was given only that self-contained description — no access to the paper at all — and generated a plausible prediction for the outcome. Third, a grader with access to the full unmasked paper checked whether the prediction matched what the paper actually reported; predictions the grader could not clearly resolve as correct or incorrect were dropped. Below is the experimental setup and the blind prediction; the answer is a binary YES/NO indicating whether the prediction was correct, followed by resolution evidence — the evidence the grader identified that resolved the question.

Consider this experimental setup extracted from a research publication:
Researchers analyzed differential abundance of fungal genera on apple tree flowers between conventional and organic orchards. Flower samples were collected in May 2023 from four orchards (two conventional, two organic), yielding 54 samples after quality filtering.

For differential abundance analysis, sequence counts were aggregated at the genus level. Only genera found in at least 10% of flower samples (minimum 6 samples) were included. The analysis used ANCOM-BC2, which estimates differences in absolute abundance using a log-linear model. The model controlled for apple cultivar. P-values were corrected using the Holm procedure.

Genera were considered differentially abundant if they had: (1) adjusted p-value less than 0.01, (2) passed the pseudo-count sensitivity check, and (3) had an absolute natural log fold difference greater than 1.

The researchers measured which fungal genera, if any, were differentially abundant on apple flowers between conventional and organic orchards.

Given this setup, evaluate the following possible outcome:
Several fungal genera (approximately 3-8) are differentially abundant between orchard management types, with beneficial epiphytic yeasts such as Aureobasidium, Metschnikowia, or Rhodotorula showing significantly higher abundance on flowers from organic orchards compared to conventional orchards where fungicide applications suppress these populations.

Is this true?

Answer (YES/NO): NO